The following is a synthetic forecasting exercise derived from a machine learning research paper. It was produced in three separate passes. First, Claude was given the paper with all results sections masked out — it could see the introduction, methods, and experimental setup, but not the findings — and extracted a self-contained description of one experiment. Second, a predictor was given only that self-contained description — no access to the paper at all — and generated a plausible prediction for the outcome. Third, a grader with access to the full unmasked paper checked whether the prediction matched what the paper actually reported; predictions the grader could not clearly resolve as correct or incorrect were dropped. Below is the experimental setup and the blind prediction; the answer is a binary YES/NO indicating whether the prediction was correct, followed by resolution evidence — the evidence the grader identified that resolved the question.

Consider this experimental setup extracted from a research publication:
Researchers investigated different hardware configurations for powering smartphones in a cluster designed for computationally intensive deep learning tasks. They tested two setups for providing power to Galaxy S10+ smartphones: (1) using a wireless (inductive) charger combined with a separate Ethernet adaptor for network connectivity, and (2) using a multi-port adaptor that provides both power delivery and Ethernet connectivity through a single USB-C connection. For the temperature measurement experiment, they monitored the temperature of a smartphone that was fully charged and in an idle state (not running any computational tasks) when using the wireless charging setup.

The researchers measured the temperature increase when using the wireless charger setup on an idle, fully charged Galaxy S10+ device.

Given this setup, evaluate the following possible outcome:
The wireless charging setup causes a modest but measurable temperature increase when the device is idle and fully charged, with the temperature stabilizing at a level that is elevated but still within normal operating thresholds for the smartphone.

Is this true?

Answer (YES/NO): NO